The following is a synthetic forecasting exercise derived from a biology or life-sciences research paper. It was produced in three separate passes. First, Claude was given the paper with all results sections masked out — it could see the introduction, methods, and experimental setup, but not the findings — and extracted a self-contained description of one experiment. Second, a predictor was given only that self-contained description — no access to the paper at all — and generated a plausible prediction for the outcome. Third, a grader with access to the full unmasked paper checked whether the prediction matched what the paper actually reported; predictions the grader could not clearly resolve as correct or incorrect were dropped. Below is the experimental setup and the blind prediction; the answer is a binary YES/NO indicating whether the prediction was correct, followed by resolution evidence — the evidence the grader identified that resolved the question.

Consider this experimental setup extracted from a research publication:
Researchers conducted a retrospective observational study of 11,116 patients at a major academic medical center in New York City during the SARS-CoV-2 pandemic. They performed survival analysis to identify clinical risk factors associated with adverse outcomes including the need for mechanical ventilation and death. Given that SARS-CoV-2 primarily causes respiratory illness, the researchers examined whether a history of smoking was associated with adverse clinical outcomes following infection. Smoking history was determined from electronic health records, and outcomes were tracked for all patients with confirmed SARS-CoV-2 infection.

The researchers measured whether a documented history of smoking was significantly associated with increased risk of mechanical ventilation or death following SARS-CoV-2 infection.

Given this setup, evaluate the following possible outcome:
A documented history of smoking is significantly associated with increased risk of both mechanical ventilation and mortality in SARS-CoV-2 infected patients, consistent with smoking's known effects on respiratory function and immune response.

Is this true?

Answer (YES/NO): NO